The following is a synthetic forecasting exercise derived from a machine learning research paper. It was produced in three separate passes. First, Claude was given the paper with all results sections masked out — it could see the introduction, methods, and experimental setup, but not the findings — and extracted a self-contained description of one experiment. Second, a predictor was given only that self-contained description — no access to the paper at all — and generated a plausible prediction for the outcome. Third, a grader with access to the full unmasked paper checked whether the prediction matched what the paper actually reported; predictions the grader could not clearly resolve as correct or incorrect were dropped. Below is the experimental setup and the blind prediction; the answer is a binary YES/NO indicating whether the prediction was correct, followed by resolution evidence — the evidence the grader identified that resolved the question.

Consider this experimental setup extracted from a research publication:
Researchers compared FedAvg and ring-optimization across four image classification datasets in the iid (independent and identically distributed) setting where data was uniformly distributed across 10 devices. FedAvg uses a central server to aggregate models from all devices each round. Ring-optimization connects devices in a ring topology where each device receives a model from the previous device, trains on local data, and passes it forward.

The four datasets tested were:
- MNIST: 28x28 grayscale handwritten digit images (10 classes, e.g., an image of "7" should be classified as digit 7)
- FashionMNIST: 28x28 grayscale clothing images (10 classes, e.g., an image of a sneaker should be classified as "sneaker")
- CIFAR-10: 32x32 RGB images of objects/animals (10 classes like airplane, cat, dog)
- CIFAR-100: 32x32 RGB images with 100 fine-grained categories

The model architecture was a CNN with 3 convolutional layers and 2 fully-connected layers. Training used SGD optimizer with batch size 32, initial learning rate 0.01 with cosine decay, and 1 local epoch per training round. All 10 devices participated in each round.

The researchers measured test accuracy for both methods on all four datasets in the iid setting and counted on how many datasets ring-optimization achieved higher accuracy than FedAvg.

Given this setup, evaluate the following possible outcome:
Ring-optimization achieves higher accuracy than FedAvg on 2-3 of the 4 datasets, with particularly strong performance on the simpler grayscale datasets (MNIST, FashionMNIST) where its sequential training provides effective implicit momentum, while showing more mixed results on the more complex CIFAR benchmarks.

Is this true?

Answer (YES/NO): NO